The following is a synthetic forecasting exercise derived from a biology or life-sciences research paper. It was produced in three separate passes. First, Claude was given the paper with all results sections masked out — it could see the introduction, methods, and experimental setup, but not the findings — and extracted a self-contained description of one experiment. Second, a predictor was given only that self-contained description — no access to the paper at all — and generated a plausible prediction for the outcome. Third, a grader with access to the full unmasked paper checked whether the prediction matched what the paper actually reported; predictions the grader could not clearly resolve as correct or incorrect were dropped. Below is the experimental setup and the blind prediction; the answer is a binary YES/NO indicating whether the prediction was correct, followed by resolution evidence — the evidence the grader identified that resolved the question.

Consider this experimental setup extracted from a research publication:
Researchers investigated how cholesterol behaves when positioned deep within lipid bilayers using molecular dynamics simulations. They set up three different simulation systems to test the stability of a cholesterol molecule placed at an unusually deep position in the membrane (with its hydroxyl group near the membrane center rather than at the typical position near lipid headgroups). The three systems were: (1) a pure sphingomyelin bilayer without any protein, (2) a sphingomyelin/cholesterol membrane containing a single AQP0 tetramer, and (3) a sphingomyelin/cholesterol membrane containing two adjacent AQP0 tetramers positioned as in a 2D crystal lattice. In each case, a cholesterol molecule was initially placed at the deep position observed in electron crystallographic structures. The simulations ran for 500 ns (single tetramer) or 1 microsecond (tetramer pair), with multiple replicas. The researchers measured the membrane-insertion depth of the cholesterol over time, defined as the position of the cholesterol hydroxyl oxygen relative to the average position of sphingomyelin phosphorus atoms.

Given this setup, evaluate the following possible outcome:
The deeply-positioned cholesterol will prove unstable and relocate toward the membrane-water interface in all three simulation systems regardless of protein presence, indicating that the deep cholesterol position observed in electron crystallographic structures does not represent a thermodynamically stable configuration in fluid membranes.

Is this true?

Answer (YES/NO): NO